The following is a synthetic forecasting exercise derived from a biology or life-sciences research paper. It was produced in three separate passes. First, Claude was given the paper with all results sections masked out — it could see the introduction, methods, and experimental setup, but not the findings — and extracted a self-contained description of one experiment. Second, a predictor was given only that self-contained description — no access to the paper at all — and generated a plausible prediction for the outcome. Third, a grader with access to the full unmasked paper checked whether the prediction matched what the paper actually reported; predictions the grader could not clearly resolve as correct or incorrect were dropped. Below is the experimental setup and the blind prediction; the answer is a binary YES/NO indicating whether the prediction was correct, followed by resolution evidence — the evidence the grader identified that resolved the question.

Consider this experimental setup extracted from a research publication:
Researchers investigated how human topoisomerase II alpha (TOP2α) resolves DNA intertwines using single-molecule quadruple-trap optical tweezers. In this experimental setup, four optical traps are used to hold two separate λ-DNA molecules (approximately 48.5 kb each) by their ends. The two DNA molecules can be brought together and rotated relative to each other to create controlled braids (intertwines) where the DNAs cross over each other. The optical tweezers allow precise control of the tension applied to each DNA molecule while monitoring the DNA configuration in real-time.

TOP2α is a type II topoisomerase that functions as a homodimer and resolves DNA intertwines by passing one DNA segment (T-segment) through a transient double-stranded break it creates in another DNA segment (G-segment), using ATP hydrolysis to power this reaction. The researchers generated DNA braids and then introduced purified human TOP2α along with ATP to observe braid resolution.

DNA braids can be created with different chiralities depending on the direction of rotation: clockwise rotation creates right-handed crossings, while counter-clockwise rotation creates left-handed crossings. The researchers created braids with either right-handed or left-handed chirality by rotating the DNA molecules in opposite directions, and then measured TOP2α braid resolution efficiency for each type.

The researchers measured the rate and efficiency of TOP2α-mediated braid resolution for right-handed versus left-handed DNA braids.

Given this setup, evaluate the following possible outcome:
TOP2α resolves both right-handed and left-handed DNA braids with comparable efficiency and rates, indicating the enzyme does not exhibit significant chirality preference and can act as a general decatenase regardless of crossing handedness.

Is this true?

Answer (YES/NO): NO